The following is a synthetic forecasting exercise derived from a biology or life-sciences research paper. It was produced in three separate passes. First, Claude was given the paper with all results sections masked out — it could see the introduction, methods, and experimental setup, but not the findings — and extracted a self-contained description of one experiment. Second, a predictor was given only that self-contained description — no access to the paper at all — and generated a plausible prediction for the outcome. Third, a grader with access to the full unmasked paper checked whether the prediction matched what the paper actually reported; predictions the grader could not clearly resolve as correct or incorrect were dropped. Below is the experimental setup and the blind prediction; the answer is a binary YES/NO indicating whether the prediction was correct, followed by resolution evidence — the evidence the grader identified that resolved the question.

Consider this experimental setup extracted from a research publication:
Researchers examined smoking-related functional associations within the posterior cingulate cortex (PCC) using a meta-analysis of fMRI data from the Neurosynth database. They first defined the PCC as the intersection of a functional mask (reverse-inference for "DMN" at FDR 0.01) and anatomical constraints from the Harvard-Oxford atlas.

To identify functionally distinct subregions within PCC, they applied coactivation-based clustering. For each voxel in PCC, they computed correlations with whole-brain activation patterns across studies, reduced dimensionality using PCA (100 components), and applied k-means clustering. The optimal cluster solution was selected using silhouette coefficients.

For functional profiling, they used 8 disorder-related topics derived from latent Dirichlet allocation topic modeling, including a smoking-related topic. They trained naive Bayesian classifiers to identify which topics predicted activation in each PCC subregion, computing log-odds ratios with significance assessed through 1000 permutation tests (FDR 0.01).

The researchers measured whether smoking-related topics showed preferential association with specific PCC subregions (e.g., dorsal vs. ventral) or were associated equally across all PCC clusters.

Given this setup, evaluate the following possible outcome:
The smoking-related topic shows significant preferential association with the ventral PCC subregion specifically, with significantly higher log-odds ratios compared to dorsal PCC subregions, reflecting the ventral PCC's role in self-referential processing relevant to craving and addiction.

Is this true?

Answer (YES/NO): NO